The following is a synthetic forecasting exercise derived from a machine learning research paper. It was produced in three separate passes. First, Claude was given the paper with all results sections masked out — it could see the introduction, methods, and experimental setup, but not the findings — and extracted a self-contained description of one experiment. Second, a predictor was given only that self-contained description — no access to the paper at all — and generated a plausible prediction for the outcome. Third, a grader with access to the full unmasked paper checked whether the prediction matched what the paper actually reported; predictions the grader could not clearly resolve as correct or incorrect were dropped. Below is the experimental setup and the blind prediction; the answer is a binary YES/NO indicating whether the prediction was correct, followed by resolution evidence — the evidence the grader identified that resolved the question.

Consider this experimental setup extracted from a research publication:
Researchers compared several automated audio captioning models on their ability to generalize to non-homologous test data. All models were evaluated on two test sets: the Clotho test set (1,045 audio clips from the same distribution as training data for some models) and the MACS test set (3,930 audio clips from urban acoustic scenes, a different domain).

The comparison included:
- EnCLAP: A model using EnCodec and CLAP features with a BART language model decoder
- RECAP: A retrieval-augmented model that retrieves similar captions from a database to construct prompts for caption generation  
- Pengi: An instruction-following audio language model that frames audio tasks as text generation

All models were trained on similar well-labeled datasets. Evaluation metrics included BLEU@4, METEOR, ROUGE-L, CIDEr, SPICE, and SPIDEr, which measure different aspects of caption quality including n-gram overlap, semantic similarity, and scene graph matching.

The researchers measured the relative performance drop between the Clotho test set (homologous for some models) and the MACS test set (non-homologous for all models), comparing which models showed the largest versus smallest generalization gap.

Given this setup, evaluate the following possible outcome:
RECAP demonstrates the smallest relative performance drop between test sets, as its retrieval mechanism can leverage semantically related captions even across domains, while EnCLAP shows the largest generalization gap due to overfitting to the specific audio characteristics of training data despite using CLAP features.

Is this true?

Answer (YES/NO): NO